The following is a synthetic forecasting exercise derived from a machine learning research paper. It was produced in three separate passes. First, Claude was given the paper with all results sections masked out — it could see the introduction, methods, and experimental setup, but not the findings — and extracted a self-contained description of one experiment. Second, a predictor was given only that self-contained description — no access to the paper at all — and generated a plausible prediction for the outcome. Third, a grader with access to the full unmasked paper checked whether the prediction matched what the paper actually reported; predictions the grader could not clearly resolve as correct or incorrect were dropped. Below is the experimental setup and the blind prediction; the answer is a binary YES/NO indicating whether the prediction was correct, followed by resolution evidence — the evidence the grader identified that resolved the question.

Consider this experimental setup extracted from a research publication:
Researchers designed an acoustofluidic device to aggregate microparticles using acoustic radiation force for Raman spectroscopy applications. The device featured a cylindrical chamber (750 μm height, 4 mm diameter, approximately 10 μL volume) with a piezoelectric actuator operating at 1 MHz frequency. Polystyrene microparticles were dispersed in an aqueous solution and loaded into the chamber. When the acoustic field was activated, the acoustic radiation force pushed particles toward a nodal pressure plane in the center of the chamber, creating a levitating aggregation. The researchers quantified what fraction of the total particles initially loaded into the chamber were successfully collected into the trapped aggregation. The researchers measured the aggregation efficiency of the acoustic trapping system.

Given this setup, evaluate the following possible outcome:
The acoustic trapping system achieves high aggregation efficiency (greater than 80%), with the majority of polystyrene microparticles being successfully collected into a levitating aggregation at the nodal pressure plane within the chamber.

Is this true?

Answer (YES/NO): NO